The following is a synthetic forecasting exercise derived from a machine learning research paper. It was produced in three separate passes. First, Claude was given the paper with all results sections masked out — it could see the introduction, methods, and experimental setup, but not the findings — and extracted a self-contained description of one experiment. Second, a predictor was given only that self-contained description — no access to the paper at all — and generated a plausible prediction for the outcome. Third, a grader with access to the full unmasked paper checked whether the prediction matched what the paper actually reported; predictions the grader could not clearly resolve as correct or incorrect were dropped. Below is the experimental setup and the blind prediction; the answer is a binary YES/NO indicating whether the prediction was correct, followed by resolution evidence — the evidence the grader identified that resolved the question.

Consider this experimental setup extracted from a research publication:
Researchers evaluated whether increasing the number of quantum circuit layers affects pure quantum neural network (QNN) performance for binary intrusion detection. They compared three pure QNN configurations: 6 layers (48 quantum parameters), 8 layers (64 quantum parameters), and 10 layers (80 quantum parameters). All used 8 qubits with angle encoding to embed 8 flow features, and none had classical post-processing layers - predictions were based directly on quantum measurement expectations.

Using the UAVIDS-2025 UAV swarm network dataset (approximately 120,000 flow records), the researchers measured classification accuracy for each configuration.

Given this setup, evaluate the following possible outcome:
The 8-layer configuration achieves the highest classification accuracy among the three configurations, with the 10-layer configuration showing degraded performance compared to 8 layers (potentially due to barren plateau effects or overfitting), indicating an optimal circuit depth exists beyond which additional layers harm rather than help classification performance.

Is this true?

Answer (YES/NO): NO